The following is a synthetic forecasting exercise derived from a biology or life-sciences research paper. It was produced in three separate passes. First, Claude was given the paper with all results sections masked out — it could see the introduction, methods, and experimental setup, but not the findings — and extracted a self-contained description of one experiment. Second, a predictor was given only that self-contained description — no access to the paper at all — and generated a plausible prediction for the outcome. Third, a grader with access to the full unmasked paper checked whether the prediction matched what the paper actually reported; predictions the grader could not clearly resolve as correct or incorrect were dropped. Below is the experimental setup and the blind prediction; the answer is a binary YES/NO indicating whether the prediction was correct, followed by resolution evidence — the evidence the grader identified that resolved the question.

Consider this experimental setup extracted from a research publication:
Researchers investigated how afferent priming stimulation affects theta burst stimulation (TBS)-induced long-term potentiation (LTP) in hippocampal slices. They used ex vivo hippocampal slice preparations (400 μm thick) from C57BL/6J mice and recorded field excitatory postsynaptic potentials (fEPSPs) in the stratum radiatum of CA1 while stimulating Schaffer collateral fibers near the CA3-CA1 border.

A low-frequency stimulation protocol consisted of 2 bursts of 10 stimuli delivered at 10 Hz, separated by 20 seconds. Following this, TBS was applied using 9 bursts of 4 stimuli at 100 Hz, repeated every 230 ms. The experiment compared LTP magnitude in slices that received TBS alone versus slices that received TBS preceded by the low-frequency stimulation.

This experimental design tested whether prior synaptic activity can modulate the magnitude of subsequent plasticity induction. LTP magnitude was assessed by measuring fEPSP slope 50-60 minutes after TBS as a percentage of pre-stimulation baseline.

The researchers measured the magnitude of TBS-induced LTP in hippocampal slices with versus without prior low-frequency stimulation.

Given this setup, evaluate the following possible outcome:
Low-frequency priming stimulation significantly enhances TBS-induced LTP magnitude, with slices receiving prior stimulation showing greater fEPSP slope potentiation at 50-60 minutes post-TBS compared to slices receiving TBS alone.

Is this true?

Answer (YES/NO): YES